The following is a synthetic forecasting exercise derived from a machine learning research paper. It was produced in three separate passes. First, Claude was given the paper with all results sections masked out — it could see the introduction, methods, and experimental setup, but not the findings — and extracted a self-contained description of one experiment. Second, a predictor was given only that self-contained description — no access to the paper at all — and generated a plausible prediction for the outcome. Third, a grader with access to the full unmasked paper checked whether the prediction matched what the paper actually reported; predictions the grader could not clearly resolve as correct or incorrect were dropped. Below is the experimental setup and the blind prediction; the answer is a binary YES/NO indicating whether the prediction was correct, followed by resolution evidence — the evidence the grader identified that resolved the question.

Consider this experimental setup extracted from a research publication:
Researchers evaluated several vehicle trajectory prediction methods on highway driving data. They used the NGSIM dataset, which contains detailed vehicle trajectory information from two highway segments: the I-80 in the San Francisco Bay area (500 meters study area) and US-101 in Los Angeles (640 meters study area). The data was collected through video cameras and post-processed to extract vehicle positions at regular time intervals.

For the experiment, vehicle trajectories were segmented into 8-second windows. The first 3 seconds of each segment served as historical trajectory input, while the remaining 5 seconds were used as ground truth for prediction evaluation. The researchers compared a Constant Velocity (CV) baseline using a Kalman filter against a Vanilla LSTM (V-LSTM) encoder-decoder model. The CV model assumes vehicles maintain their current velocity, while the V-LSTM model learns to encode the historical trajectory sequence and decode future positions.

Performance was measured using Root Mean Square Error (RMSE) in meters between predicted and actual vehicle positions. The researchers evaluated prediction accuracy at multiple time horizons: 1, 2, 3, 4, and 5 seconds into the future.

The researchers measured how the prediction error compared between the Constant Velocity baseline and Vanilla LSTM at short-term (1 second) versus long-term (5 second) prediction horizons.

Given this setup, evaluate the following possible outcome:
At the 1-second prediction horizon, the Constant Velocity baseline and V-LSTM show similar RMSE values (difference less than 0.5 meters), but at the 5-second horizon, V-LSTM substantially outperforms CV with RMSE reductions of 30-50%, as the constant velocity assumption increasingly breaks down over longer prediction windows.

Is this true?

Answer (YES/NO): NO